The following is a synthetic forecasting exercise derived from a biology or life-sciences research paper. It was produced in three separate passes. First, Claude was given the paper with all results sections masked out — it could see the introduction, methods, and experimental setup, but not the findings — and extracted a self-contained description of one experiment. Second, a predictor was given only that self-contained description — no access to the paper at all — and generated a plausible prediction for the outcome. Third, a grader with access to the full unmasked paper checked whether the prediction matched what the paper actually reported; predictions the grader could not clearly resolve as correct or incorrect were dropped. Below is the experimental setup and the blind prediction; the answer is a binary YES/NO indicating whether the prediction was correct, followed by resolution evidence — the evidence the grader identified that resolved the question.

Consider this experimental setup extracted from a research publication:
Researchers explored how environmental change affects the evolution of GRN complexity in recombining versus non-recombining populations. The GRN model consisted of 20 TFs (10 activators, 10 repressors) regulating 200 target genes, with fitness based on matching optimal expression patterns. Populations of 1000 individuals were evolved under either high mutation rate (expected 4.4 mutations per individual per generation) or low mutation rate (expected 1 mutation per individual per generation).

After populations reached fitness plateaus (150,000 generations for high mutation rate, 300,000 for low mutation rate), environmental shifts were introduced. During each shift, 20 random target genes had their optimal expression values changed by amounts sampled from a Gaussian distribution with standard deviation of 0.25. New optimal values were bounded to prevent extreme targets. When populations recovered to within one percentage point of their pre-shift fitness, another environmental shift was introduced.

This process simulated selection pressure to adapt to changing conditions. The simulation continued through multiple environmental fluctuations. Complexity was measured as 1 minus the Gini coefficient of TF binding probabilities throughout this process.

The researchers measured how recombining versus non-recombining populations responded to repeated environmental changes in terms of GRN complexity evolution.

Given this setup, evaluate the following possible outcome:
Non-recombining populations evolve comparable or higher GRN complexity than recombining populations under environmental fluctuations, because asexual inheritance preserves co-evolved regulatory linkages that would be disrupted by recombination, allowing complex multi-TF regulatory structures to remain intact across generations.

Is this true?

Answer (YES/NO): NO